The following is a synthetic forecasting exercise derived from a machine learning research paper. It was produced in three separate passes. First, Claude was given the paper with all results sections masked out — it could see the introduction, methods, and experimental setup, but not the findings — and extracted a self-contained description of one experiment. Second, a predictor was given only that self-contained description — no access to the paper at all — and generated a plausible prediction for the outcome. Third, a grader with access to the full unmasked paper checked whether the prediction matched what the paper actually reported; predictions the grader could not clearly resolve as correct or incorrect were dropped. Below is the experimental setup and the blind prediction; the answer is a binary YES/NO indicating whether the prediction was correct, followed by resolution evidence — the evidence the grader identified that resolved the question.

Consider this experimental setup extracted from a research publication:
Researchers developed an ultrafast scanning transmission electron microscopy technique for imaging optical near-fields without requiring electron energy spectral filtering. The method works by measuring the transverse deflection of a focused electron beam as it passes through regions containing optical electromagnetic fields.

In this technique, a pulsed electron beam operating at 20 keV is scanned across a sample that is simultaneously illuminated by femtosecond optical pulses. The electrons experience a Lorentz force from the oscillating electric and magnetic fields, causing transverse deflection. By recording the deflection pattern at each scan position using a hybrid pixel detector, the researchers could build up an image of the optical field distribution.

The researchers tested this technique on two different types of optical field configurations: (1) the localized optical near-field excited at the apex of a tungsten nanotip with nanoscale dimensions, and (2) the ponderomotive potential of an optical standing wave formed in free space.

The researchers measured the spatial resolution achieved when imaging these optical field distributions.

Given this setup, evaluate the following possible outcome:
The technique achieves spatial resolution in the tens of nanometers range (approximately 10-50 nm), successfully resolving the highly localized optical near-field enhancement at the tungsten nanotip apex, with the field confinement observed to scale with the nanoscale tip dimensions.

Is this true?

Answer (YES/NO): YES